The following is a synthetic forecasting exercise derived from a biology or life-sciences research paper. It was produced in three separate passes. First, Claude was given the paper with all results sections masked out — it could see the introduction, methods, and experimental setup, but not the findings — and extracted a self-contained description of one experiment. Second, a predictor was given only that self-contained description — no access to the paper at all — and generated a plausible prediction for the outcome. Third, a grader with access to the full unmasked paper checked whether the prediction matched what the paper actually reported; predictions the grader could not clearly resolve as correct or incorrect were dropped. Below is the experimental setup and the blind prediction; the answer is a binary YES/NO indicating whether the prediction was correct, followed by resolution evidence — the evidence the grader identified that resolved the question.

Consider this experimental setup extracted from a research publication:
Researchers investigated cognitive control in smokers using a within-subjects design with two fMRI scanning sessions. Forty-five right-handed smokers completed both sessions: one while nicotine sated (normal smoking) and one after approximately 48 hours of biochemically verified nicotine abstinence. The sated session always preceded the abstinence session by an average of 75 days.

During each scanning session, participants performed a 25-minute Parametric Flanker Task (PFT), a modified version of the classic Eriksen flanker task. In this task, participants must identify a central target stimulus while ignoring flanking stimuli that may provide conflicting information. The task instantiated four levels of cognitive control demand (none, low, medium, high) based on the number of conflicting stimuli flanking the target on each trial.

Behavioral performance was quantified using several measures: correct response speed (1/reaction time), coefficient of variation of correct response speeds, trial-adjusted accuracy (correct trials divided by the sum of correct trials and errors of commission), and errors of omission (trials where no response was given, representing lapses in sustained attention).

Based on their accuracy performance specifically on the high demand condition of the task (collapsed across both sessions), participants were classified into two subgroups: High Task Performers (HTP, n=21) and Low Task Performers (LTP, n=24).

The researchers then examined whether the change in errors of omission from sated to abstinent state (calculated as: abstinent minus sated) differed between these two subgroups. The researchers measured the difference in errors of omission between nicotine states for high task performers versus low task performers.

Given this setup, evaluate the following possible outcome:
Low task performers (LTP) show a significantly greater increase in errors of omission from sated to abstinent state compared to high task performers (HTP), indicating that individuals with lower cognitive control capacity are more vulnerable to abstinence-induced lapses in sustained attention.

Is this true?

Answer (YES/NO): NO